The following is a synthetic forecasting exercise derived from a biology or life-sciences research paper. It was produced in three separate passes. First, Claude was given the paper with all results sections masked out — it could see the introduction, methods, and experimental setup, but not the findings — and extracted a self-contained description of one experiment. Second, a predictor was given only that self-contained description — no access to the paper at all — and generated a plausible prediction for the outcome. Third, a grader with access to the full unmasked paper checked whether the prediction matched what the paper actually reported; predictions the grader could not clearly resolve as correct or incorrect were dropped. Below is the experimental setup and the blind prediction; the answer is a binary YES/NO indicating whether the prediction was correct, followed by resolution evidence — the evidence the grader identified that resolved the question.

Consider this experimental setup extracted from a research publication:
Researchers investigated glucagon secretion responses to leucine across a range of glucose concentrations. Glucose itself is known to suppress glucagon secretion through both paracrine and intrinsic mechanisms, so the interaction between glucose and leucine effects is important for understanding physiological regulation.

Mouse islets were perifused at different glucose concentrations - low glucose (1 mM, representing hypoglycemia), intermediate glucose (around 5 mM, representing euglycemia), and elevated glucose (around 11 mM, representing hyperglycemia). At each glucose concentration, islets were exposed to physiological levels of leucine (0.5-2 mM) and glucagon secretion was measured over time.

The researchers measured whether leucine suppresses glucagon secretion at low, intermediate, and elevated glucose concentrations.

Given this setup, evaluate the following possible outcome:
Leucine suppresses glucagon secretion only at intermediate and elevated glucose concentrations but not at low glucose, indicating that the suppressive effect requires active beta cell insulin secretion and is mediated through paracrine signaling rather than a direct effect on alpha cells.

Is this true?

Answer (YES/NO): NO